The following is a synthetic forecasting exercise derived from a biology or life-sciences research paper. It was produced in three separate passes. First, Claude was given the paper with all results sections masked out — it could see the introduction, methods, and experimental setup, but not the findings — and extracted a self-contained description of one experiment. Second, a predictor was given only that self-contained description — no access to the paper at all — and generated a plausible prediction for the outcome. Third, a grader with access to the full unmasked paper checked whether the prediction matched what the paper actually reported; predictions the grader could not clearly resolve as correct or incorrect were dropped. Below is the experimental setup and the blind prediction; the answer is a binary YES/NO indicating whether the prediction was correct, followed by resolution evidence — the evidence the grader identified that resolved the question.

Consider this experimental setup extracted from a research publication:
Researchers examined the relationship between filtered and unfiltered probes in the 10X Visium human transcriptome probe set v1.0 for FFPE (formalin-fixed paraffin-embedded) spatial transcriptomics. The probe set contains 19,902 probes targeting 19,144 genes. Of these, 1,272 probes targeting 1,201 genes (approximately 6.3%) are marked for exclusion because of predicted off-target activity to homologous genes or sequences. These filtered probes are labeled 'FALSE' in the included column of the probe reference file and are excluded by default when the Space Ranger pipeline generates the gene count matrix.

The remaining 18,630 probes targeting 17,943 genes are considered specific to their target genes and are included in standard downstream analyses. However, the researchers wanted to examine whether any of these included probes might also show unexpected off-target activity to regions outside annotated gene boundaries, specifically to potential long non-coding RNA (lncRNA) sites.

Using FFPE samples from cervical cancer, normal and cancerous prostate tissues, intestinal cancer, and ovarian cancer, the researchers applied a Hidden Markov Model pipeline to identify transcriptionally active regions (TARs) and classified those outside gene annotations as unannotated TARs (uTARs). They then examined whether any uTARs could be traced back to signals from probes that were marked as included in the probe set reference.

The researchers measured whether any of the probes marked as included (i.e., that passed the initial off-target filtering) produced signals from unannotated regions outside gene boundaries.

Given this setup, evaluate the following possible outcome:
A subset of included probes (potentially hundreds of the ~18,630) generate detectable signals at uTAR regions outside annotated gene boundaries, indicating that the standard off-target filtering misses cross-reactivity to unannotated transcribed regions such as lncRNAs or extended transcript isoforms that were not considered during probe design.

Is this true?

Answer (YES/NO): NO